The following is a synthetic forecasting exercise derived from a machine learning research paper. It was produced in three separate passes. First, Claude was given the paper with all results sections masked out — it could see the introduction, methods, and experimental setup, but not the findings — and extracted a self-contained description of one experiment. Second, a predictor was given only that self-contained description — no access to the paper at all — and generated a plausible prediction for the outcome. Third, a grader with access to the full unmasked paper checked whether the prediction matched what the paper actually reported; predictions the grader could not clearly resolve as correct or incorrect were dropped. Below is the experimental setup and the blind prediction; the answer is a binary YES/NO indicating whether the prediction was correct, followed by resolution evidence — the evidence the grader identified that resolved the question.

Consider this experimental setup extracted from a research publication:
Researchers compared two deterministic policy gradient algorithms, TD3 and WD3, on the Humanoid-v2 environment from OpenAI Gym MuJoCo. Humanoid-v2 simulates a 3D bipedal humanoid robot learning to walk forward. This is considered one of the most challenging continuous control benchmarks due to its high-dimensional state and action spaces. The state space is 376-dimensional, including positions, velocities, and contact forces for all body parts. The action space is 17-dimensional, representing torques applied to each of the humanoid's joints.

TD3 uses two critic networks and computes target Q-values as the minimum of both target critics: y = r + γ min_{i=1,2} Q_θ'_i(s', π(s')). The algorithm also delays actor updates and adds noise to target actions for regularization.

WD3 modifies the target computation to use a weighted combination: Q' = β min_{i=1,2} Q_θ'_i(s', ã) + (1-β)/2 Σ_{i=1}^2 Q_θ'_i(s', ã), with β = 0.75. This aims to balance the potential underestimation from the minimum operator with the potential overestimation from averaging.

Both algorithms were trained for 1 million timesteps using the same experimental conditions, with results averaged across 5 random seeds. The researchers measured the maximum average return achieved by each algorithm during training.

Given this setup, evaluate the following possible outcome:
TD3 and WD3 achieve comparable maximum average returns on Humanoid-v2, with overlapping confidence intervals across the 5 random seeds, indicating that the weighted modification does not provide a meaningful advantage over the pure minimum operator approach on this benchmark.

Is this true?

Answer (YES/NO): YES